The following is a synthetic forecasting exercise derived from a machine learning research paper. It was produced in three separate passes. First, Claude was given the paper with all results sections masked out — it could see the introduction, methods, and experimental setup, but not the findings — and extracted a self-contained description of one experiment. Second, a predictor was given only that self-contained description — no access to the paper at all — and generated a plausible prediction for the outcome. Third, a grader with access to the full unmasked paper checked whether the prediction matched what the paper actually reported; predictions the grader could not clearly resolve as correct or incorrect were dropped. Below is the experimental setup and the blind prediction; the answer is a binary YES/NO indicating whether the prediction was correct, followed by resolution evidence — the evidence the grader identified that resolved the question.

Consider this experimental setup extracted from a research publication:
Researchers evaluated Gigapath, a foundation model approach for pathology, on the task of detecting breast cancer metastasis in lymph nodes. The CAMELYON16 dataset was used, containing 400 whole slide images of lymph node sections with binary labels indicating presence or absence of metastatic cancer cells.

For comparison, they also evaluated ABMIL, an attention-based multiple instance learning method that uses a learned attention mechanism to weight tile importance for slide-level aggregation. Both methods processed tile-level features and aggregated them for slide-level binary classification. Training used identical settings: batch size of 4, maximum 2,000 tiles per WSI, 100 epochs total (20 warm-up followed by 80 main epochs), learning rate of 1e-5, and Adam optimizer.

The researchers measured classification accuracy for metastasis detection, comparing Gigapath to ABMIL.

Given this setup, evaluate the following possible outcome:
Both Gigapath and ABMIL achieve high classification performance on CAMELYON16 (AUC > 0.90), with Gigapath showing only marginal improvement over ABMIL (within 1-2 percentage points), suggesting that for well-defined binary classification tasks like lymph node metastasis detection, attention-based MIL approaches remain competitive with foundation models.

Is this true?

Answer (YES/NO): NO